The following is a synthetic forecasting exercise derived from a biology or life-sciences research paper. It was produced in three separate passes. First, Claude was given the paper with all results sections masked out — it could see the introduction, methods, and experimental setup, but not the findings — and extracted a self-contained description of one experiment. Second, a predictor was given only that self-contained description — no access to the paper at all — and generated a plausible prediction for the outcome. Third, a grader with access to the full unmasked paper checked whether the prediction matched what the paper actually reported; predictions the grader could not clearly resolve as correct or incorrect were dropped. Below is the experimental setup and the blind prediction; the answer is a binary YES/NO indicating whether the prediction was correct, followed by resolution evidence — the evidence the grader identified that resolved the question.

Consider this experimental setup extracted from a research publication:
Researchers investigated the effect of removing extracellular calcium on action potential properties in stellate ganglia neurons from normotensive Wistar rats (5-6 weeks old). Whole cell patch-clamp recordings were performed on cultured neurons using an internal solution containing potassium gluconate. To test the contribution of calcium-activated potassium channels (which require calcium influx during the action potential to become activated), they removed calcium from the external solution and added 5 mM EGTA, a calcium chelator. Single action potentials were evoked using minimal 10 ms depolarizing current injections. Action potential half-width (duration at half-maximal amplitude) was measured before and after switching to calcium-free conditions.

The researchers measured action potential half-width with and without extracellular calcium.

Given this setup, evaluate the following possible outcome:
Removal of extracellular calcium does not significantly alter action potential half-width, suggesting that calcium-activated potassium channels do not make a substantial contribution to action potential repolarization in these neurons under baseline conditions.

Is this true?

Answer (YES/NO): NO